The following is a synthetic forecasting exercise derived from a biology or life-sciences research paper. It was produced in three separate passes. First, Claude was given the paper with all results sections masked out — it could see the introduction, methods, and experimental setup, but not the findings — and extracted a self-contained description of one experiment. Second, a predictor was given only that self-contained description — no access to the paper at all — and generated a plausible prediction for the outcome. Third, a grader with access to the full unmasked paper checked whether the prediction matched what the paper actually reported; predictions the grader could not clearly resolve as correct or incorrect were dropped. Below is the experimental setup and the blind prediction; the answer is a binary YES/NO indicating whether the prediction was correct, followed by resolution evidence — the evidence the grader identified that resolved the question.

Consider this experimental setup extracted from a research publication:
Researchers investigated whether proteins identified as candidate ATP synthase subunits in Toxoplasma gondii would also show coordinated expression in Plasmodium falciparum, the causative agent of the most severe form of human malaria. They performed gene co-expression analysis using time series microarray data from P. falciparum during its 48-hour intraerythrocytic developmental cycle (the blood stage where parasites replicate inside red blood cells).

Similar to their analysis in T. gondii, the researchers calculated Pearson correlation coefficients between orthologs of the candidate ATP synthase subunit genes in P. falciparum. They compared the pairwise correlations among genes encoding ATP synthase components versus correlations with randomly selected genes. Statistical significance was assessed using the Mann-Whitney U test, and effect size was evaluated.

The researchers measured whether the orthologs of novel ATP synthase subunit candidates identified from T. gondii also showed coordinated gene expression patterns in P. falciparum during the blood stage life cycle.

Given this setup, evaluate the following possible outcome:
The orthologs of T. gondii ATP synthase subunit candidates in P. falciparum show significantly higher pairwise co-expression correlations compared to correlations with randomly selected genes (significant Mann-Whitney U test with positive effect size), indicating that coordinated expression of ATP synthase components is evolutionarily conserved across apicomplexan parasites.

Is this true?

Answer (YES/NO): YES